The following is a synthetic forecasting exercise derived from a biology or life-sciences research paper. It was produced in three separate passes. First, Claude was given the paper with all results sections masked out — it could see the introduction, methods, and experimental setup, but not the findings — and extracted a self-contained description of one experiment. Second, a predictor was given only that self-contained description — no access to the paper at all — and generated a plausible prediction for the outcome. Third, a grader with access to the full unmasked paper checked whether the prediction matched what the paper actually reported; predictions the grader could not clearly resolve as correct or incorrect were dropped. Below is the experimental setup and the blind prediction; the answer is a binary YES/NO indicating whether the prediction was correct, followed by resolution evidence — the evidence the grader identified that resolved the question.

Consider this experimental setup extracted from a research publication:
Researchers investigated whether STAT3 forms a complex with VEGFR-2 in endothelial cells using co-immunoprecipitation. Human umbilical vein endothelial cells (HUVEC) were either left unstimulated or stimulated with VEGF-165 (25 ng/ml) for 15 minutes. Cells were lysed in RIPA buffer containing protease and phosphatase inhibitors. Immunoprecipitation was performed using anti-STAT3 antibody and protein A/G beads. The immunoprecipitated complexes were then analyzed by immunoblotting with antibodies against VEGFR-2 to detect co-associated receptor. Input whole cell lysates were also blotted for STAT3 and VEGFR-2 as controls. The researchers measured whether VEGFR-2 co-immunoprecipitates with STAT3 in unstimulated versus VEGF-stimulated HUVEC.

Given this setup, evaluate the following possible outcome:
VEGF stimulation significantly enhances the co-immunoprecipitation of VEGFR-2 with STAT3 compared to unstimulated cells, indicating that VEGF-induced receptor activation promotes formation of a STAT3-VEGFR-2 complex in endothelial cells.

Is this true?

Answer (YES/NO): YES